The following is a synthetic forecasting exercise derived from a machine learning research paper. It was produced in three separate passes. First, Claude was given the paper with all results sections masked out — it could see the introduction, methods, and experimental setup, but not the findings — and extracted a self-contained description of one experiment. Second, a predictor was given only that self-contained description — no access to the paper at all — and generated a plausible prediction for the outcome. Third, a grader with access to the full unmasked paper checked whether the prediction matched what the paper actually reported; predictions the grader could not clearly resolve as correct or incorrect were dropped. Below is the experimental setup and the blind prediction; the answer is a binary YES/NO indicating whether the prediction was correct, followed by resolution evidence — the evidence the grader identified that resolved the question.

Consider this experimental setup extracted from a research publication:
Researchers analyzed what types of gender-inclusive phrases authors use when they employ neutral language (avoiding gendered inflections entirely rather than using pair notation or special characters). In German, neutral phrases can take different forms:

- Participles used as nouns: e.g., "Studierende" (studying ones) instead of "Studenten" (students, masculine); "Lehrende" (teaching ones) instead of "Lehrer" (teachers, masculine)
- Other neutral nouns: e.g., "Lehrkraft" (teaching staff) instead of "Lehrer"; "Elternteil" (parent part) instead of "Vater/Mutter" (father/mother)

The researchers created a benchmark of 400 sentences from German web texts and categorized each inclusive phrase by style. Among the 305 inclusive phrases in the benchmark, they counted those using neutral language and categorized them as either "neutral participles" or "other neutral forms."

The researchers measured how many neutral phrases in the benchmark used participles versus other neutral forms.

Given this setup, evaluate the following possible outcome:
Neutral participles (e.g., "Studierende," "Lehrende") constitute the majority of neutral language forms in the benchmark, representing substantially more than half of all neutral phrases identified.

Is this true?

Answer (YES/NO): NO